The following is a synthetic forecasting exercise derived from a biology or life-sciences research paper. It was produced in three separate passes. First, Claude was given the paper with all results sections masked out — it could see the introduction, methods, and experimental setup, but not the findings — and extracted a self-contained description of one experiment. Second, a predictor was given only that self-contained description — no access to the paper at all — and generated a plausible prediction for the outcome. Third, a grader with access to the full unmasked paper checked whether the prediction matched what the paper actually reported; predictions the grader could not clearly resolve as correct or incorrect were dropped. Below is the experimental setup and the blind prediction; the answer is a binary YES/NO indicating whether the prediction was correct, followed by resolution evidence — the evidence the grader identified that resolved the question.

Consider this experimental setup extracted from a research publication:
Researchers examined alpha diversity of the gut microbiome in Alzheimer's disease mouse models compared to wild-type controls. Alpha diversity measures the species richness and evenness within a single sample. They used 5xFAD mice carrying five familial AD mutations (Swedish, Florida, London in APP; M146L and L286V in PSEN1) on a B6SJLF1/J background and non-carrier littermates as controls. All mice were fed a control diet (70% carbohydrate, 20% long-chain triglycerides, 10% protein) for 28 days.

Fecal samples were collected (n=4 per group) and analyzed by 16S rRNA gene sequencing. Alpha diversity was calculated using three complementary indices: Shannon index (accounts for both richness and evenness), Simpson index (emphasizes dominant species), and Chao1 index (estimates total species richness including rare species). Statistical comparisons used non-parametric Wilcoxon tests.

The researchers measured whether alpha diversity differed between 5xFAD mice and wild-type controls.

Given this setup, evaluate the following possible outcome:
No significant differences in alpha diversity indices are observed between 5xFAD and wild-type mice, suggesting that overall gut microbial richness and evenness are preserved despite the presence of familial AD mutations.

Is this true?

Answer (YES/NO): YES